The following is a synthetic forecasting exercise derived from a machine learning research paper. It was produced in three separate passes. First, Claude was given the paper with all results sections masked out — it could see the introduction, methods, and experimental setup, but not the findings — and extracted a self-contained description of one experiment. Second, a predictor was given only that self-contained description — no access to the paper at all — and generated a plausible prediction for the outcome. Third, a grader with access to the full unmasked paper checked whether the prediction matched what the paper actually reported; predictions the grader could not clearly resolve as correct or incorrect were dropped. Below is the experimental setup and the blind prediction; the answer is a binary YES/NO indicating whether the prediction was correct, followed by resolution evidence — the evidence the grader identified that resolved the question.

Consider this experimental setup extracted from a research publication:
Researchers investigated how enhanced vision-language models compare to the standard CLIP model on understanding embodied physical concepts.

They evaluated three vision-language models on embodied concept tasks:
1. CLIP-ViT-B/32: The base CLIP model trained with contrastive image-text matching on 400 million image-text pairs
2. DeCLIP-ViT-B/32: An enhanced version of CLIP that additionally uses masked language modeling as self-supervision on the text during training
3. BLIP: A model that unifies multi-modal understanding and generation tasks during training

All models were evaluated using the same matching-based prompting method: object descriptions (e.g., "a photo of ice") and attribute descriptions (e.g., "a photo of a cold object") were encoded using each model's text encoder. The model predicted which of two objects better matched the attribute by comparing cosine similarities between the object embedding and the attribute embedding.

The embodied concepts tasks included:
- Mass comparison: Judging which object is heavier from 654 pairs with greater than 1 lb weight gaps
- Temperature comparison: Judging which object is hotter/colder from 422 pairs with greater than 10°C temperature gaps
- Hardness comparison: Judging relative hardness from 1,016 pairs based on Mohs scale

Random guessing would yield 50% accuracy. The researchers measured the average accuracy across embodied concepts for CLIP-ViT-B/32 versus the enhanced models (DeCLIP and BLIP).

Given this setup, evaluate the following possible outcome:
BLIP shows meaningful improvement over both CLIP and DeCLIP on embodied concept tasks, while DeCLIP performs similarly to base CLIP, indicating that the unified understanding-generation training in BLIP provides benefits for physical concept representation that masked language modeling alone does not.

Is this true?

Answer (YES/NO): NO